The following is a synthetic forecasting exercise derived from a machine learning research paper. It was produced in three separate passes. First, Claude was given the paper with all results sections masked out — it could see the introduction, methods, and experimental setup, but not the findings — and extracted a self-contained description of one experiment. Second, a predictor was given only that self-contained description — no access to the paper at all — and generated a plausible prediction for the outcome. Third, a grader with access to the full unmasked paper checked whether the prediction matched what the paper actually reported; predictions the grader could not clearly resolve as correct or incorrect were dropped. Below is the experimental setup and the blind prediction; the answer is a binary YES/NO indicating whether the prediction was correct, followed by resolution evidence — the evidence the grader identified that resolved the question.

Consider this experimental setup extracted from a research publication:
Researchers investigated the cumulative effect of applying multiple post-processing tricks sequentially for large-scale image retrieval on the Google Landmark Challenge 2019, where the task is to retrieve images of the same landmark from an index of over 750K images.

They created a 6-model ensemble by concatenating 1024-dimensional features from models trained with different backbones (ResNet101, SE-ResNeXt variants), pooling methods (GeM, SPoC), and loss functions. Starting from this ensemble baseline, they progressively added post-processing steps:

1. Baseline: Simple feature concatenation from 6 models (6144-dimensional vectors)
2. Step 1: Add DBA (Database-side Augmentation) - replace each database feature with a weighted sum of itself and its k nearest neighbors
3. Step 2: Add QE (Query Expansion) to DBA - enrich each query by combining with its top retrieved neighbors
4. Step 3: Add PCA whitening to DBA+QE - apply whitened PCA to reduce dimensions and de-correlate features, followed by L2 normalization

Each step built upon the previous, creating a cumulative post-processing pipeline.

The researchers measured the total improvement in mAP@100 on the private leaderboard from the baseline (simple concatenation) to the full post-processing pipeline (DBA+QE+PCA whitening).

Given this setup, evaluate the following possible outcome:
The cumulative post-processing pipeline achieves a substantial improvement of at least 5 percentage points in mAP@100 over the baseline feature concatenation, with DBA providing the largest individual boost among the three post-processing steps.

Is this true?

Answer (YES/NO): NO